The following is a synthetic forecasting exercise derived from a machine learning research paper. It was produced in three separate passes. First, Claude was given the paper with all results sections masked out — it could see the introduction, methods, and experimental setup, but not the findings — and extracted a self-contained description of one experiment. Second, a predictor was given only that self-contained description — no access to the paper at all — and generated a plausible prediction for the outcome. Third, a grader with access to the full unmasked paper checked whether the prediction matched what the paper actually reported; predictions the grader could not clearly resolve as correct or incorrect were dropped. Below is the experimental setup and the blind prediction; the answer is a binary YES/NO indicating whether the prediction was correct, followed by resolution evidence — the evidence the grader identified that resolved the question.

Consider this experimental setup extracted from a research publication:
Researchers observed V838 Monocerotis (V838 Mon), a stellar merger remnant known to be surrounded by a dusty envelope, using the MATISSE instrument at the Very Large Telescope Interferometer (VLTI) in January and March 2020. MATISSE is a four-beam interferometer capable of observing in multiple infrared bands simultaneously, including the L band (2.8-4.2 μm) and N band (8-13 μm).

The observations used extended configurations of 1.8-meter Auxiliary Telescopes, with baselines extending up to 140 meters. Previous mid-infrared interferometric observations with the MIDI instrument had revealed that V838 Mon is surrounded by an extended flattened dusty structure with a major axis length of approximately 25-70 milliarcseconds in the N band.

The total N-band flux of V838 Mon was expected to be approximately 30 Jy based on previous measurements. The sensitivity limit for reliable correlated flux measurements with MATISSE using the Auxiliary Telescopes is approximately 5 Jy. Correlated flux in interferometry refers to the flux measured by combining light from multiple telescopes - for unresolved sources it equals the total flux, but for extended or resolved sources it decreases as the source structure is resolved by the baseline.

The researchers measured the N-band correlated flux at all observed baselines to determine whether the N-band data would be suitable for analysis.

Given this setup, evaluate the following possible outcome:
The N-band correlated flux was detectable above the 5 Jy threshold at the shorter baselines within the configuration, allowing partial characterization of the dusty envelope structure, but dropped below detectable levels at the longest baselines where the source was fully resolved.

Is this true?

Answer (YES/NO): NO